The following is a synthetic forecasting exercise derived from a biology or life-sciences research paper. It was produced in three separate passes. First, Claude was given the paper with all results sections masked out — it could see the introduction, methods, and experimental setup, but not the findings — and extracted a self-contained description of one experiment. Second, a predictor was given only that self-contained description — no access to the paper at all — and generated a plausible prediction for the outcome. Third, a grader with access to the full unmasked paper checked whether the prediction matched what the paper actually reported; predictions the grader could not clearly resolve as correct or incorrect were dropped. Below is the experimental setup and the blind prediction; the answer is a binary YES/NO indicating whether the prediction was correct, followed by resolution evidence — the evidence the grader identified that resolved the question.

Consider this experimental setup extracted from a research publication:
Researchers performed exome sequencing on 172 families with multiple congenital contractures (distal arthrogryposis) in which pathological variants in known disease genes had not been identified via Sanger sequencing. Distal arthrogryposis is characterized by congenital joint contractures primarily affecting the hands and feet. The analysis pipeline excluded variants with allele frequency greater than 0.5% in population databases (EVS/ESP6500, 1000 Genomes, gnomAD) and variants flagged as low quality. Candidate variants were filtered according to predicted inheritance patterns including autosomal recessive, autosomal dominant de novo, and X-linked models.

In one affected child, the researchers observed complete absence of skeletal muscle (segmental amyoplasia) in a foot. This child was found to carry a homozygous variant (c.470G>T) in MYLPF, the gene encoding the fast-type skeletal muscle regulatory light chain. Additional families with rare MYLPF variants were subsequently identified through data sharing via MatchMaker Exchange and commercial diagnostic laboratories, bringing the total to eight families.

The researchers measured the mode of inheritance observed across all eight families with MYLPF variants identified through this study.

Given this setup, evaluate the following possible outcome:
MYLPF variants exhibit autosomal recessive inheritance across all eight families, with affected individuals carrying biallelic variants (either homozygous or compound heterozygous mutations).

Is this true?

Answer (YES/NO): NO